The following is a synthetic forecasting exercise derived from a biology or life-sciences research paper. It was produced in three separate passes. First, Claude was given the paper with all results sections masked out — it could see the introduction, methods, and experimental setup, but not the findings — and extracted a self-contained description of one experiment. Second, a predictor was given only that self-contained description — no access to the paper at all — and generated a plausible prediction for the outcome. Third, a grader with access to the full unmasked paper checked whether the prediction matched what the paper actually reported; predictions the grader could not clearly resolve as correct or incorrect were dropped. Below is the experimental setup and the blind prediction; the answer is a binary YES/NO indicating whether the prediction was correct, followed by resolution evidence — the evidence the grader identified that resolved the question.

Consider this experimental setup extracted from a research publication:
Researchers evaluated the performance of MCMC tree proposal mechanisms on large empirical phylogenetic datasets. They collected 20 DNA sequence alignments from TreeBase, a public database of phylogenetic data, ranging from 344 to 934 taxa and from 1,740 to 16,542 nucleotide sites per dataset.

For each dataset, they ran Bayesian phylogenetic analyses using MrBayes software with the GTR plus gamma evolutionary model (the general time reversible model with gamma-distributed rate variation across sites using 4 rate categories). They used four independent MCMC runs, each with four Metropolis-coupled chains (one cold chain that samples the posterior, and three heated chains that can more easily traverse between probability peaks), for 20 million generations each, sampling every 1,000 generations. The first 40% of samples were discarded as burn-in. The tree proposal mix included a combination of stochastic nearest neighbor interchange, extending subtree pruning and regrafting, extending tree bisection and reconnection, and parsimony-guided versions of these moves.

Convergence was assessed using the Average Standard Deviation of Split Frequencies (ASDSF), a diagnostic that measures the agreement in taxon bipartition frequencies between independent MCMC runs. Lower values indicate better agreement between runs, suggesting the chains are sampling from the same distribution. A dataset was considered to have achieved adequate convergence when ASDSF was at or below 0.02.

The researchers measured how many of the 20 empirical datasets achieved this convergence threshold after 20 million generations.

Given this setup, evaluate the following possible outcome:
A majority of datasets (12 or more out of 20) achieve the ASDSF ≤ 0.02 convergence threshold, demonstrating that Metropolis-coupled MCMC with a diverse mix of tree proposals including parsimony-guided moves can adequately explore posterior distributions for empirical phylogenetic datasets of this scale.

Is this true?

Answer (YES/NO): NO